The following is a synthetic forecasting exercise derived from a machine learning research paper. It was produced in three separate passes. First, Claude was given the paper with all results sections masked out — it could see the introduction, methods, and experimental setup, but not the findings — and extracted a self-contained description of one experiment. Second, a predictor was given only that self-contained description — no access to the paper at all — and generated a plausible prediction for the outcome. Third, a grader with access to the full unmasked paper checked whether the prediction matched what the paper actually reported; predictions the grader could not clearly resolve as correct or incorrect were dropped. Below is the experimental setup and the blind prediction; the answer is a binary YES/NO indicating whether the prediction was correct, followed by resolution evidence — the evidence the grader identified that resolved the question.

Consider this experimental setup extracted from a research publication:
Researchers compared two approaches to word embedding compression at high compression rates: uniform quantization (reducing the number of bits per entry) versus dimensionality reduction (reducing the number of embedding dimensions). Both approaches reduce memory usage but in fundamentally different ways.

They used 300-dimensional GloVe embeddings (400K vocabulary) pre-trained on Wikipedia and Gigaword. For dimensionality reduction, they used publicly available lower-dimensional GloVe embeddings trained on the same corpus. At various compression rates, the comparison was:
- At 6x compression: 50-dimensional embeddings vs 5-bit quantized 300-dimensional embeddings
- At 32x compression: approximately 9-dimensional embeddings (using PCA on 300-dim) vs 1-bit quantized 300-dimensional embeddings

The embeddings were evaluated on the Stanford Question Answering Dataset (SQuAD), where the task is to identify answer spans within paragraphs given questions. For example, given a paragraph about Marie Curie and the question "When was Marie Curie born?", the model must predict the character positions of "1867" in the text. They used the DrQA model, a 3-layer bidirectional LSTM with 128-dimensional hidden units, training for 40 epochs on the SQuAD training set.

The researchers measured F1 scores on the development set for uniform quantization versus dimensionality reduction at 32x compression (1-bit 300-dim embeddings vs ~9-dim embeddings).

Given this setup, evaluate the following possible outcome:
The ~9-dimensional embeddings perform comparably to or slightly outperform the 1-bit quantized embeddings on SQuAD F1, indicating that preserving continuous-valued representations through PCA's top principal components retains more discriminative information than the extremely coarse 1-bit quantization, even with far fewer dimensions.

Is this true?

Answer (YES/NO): NO